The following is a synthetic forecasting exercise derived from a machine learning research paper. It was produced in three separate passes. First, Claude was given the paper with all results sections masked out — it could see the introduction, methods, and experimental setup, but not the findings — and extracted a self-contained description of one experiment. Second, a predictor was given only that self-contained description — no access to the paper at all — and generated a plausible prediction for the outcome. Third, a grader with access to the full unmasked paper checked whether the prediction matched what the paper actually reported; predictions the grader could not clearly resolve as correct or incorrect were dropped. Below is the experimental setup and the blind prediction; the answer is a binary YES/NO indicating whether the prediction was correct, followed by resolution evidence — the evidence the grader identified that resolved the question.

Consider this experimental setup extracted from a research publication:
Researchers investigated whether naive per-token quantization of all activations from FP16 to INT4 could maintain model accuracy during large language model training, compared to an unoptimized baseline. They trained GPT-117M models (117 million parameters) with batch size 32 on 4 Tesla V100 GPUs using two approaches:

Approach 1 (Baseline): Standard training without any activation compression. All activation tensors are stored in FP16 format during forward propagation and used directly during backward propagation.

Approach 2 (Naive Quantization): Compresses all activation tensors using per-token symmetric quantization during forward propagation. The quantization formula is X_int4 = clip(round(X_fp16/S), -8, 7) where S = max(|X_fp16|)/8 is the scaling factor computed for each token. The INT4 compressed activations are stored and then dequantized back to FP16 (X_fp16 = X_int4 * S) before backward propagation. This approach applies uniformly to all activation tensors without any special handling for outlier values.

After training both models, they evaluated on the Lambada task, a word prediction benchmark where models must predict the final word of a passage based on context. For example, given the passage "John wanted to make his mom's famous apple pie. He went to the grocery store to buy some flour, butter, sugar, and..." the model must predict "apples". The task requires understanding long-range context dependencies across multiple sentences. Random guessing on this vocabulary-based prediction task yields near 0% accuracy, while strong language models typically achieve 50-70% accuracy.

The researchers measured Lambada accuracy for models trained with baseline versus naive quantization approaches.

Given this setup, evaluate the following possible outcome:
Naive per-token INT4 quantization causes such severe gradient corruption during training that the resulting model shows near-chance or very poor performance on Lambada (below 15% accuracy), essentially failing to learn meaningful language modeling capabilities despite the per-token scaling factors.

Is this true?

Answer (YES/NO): YES